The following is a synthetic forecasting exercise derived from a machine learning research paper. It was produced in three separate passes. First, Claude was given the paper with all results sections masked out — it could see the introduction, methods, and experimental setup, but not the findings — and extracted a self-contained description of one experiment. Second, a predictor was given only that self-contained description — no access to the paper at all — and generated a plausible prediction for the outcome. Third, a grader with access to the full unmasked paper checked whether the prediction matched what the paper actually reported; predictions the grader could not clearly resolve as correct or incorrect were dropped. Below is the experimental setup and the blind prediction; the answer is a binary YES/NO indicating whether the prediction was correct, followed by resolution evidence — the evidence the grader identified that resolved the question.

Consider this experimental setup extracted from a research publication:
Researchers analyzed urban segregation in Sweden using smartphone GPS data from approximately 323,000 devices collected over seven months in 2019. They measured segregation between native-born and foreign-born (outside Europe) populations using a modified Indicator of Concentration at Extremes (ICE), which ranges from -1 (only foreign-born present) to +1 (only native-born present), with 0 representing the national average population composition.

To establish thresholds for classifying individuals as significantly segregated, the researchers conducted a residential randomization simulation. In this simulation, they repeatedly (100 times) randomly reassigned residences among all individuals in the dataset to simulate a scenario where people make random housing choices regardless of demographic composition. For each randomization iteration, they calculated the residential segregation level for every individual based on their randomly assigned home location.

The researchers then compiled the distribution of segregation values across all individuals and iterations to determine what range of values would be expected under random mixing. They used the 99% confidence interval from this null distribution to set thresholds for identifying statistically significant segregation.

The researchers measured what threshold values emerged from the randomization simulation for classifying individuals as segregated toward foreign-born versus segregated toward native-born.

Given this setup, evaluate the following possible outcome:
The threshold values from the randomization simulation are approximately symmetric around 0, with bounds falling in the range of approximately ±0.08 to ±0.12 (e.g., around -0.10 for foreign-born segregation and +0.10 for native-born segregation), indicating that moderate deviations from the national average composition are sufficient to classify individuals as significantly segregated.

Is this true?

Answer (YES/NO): NO